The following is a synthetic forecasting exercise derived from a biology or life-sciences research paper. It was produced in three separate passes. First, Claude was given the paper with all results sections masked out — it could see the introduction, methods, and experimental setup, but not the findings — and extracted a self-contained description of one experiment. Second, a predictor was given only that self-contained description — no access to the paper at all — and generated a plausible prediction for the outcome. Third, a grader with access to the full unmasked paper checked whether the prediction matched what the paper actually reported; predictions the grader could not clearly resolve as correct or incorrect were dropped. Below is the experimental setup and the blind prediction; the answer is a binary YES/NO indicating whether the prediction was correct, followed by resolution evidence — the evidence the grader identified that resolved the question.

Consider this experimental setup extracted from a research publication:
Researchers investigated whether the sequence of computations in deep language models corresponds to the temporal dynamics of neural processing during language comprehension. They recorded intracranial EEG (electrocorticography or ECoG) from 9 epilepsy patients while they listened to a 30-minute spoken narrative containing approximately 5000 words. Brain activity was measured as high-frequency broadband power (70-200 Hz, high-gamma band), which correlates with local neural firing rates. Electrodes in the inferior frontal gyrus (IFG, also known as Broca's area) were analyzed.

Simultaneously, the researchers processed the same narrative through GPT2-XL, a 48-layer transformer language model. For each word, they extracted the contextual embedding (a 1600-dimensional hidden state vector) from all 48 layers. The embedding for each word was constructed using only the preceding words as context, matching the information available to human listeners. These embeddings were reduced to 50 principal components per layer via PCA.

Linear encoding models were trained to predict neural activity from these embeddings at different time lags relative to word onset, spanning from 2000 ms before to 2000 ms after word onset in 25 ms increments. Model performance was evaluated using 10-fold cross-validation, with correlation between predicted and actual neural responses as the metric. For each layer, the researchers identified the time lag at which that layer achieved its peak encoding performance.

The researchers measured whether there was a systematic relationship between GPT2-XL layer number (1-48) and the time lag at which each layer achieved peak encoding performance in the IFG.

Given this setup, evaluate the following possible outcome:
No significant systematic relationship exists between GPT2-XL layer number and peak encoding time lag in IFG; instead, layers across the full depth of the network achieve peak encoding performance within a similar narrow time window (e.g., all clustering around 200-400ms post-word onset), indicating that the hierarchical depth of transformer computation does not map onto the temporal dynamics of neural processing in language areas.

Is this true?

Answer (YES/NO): NO